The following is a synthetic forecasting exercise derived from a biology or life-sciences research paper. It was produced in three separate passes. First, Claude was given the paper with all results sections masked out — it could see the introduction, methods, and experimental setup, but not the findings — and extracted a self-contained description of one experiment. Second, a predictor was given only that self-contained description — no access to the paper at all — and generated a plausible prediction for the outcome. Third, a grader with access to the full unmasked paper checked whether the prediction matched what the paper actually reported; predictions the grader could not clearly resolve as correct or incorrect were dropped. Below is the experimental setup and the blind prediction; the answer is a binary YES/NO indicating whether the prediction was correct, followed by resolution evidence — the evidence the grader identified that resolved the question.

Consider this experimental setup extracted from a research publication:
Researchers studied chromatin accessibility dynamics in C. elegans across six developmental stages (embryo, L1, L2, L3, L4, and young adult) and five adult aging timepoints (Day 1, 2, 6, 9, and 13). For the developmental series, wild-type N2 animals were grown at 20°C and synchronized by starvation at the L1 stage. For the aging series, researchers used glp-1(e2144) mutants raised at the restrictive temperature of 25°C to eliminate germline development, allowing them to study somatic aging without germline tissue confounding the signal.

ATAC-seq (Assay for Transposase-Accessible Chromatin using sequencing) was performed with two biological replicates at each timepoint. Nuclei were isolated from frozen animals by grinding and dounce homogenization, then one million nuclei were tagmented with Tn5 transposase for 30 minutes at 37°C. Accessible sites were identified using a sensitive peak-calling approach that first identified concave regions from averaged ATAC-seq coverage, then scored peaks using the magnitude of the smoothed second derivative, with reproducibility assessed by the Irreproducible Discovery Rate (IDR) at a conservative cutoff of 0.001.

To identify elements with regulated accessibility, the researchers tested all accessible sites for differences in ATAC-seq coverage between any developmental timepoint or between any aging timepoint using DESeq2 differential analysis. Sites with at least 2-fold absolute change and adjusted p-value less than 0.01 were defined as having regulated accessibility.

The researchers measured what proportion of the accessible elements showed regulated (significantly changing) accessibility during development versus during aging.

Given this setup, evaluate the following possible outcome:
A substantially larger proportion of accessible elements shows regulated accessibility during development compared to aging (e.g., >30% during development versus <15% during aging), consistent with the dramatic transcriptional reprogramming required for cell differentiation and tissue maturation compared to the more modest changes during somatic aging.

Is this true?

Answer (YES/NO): YES